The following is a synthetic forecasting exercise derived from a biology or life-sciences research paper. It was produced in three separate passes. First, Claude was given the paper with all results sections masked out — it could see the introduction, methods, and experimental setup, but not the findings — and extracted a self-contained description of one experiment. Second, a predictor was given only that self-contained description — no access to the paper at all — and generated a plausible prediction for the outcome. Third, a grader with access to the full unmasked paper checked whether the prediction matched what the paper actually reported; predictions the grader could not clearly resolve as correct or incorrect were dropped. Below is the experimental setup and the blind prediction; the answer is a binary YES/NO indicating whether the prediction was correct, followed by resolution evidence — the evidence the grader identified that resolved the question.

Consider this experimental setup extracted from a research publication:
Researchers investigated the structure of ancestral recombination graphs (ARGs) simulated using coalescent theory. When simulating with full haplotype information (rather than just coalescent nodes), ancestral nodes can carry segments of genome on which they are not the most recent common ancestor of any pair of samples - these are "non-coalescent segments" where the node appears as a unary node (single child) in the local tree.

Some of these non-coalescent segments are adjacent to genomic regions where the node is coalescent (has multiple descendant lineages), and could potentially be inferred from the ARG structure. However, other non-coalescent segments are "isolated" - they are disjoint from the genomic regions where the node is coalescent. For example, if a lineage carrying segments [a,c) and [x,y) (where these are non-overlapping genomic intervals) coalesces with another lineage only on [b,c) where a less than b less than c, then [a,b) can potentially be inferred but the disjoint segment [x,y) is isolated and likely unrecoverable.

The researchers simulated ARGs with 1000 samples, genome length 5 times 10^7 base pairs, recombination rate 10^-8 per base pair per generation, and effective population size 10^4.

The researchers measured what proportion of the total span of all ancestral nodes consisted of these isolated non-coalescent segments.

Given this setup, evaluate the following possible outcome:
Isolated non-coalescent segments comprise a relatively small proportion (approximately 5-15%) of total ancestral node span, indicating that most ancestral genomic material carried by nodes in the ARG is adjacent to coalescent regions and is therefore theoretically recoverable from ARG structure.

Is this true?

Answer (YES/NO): NO